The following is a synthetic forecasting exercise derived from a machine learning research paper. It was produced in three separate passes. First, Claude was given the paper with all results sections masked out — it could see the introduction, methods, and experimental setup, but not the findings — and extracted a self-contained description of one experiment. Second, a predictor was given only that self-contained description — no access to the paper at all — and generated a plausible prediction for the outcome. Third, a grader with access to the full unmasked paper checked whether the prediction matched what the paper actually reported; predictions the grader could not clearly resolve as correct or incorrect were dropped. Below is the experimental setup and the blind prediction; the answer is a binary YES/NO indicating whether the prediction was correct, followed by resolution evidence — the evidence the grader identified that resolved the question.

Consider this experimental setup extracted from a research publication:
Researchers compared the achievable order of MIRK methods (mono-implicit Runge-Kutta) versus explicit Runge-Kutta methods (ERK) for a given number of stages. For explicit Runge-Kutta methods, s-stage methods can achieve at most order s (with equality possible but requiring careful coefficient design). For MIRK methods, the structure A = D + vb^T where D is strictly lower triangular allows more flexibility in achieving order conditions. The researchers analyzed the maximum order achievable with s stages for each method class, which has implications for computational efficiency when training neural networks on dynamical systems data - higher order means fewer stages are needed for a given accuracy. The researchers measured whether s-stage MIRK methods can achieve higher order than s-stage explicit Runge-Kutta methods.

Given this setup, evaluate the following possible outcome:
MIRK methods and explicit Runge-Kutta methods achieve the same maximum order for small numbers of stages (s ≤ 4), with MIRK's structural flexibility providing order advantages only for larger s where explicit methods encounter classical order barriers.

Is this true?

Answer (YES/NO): NO